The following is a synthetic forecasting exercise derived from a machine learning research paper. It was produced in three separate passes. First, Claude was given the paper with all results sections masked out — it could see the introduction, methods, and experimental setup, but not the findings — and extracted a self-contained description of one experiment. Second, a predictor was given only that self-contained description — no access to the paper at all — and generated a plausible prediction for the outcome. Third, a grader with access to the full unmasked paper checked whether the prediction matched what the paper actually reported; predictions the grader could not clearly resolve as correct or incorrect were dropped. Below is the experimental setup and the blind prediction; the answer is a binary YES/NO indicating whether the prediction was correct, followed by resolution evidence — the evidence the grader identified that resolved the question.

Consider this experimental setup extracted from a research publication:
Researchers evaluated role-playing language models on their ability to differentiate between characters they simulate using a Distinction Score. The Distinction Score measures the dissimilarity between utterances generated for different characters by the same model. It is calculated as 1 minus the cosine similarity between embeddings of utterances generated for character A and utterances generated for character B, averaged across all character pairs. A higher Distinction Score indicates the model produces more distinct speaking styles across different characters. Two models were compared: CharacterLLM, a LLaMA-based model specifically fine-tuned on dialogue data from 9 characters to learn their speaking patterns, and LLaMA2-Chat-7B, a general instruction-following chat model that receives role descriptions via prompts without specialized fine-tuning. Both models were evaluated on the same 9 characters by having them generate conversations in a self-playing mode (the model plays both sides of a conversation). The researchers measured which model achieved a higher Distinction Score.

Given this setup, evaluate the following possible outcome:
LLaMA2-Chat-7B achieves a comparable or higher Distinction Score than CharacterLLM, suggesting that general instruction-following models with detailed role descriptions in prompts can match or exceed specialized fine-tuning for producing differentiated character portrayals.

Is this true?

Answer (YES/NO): YES